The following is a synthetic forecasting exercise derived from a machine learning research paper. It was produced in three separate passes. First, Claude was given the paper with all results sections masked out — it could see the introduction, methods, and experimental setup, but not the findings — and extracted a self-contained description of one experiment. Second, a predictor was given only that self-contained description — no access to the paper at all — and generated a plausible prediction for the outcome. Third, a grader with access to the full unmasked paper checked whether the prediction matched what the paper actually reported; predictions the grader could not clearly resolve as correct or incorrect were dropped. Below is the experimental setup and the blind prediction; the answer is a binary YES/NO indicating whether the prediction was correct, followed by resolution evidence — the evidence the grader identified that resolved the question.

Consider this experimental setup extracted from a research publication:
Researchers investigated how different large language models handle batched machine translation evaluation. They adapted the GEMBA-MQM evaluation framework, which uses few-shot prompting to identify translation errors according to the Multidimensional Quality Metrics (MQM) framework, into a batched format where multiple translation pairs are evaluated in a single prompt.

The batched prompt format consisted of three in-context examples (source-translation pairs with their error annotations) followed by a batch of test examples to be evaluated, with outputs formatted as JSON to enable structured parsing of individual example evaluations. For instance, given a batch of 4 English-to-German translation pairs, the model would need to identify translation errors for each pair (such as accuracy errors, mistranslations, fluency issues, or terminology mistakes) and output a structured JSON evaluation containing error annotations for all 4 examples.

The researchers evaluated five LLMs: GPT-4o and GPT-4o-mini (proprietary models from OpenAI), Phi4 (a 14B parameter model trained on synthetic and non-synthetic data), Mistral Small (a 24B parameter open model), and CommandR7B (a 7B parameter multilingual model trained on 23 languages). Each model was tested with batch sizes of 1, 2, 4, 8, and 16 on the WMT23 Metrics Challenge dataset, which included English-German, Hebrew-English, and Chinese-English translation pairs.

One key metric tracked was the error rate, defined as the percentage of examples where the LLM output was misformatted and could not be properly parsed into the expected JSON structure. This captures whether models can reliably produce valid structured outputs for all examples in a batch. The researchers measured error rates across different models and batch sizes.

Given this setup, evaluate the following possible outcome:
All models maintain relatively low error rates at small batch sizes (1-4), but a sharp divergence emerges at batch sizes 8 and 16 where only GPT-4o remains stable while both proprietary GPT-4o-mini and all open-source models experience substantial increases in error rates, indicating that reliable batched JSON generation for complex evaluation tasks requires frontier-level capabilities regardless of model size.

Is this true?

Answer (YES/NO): NO